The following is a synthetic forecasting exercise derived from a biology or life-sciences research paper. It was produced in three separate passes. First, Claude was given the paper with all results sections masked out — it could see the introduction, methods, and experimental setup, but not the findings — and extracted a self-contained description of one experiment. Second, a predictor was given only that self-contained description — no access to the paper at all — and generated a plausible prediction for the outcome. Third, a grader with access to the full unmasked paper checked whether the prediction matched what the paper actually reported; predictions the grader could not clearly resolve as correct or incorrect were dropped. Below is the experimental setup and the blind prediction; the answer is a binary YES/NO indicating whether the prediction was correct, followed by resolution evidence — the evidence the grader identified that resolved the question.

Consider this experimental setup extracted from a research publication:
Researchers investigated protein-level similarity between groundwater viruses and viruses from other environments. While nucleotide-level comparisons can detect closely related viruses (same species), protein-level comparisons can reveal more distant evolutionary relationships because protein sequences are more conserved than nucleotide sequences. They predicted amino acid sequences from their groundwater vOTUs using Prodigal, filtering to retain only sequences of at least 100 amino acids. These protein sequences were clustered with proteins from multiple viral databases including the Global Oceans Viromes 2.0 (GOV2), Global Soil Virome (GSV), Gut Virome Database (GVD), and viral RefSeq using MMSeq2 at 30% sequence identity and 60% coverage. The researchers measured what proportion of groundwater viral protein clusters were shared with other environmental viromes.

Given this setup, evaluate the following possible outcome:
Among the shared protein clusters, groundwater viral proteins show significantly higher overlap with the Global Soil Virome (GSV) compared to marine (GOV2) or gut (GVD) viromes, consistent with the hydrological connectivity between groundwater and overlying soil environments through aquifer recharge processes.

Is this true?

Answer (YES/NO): YES